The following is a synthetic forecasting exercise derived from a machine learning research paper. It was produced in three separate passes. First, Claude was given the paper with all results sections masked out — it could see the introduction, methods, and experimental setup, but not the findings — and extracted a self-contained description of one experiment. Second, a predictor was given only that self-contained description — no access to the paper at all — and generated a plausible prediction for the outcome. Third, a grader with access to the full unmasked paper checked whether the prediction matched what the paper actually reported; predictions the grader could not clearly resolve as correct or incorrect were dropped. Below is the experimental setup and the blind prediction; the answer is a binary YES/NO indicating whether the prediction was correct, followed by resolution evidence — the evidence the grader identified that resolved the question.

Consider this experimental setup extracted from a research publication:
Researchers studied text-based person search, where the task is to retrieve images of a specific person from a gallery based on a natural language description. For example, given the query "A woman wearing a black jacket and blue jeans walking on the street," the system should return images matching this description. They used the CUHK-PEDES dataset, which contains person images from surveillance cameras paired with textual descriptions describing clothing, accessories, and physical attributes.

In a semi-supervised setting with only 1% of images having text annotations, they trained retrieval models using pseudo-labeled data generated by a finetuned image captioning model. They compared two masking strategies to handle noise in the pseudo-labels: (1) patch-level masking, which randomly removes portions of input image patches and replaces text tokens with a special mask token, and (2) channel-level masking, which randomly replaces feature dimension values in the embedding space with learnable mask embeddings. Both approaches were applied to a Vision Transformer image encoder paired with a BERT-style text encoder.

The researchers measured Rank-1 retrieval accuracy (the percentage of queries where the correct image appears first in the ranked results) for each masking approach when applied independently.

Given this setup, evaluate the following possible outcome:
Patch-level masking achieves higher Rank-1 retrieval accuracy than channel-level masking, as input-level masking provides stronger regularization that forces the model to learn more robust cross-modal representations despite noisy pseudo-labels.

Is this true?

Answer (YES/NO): YES